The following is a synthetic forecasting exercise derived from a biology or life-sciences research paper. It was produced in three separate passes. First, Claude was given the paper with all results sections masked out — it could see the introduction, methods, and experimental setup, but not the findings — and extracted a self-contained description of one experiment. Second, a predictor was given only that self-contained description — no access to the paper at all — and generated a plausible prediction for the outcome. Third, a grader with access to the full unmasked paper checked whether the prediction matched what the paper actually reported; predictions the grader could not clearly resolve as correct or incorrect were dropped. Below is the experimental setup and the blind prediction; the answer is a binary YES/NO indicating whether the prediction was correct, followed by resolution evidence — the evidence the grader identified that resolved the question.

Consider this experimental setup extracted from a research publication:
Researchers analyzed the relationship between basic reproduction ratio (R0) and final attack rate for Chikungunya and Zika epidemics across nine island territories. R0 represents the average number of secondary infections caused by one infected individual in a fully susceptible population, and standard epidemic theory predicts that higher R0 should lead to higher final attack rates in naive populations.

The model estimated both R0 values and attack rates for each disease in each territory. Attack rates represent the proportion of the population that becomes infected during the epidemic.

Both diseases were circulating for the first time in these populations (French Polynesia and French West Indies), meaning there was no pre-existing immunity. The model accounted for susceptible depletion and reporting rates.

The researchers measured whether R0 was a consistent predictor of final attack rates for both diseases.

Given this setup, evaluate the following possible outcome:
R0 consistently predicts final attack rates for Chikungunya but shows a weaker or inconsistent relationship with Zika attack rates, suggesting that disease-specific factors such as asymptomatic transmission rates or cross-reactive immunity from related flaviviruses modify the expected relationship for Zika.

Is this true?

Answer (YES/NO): NO